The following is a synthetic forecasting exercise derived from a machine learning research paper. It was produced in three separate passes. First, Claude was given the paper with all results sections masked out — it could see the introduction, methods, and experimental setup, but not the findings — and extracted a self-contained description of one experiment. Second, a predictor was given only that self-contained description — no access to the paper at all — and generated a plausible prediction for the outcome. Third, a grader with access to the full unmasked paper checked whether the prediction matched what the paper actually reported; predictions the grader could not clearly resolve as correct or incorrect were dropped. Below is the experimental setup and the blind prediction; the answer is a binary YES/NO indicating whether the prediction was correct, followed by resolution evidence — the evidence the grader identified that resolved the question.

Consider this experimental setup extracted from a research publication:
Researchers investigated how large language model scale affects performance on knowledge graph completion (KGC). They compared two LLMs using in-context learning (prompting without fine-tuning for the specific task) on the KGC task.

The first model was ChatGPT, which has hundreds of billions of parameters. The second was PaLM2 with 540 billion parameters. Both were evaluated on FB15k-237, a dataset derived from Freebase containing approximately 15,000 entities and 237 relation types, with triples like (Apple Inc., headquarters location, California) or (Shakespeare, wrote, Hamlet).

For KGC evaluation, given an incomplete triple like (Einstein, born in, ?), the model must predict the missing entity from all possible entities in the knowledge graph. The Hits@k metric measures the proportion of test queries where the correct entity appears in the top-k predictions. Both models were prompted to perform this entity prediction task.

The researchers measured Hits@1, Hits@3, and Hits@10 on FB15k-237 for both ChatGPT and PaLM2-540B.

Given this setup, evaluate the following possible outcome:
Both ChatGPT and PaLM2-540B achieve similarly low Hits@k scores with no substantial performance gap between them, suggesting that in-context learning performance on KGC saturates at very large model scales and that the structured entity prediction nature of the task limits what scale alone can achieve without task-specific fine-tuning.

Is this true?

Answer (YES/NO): NO